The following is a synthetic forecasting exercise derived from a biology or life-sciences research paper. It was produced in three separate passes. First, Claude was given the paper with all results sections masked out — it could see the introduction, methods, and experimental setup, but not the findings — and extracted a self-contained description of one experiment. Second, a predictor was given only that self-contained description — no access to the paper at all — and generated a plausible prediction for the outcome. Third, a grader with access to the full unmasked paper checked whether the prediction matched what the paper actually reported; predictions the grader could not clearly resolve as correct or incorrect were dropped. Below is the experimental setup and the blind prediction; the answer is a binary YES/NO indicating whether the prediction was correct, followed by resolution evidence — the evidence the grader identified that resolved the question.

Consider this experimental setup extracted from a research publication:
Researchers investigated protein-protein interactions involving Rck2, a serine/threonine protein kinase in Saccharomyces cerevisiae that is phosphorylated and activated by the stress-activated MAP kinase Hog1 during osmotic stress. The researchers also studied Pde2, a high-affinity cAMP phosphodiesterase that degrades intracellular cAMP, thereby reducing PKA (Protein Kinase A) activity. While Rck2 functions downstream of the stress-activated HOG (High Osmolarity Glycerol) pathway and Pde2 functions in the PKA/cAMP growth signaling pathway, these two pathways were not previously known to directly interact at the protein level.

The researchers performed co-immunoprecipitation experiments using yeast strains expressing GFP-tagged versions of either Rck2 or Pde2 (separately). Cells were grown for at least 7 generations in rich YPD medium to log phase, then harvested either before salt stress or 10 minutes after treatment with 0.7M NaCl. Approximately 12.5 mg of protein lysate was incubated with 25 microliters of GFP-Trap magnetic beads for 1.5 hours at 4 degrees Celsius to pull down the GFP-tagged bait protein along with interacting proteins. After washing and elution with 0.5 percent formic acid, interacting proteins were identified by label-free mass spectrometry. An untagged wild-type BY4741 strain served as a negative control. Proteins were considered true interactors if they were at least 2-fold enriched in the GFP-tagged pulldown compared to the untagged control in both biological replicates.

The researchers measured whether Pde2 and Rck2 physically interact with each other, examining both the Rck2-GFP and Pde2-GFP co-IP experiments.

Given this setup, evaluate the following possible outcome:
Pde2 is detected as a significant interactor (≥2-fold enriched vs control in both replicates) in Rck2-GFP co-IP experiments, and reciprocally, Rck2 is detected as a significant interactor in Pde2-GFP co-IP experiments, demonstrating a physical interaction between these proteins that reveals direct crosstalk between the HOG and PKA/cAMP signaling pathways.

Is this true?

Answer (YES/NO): NO